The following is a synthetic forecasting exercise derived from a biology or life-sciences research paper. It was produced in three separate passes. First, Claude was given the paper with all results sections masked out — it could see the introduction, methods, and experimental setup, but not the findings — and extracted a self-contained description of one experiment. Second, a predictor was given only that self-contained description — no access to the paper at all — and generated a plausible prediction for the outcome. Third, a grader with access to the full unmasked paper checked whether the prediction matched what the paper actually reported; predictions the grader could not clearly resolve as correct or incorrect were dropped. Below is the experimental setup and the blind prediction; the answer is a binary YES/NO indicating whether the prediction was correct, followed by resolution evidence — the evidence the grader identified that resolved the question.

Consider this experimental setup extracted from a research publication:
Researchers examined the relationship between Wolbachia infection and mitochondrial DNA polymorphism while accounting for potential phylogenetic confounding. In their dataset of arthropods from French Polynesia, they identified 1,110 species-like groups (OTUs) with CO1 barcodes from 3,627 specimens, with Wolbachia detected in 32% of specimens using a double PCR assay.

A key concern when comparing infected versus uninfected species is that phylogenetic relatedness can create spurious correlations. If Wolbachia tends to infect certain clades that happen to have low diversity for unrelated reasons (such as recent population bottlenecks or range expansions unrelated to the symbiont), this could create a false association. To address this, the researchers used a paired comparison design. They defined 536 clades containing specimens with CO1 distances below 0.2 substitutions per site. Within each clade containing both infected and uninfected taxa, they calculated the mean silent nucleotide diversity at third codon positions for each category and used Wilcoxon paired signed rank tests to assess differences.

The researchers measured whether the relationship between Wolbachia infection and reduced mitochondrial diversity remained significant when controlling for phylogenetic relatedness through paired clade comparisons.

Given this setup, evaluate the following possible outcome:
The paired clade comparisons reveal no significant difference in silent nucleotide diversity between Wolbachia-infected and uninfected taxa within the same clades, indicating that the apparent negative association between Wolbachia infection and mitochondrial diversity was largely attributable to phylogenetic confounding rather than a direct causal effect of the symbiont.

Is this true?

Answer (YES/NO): NO